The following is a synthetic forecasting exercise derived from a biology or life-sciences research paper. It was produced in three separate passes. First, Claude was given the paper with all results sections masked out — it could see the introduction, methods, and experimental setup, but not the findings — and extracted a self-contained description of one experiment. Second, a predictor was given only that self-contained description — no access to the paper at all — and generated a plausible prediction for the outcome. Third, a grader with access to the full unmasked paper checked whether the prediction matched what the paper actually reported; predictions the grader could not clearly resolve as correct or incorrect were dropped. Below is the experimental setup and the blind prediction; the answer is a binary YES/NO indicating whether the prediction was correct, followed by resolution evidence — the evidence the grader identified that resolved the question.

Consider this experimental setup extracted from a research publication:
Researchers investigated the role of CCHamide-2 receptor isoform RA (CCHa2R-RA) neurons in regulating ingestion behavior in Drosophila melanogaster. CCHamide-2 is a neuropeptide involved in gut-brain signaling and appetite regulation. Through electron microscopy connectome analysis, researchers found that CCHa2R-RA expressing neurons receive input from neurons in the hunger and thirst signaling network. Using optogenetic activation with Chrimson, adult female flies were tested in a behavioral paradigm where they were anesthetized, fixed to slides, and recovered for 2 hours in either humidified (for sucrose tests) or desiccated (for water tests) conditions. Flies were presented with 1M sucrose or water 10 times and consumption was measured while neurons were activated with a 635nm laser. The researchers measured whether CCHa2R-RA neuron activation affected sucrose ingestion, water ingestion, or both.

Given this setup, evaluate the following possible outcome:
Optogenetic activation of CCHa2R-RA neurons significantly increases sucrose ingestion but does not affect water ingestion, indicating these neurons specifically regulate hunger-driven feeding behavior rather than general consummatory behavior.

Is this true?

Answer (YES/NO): NO